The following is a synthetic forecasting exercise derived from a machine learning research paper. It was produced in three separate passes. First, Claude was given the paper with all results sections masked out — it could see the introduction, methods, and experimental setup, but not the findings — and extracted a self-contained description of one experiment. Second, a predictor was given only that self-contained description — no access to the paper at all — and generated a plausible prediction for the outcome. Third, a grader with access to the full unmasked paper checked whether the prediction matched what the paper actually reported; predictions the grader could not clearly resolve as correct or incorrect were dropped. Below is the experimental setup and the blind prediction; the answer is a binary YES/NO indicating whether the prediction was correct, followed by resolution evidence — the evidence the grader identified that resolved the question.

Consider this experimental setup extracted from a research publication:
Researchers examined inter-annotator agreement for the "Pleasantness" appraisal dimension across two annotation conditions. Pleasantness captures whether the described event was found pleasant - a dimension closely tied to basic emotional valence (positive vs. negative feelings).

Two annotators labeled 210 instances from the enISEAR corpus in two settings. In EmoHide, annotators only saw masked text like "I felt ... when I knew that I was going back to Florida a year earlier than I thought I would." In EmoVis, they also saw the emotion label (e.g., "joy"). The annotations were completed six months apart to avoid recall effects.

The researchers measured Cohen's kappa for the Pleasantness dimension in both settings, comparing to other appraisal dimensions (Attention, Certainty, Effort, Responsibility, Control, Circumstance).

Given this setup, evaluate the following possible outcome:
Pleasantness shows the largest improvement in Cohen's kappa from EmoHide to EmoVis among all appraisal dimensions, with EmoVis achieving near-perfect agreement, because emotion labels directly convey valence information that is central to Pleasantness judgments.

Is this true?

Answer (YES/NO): NO